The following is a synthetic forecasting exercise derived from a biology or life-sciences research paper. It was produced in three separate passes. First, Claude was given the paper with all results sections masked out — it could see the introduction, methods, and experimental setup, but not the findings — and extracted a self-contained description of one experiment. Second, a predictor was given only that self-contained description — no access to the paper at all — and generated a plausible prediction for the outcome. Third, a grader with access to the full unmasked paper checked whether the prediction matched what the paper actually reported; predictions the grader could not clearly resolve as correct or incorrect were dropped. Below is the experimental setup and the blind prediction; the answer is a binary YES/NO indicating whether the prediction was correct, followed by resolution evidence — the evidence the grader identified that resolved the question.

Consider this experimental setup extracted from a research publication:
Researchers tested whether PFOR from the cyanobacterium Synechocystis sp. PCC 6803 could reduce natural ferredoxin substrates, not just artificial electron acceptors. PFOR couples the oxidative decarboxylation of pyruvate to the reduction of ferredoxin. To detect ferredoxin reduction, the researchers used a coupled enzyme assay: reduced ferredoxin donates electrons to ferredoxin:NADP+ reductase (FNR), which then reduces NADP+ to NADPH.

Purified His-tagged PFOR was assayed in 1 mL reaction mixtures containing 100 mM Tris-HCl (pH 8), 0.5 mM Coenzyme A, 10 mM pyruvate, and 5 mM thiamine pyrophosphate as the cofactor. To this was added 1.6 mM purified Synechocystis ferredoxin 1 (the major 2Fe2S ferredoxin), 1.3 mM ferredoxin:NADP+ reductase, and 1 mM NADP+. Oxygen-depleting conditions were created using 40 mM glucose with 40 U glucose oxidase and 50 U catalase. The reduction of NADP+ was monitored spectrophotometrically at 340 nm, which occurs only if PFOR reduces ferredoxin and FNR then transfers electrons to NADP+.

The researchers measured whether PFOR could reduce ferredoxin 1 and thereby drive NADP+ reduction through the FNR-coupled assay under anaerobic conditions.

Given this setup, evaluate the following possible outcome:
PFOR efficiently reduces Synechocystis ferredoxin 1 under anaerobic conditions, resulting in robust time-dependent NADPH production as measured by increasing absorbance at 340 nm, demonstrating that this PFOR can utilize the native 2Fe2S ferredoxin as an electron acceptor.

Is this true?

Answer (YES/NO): YES